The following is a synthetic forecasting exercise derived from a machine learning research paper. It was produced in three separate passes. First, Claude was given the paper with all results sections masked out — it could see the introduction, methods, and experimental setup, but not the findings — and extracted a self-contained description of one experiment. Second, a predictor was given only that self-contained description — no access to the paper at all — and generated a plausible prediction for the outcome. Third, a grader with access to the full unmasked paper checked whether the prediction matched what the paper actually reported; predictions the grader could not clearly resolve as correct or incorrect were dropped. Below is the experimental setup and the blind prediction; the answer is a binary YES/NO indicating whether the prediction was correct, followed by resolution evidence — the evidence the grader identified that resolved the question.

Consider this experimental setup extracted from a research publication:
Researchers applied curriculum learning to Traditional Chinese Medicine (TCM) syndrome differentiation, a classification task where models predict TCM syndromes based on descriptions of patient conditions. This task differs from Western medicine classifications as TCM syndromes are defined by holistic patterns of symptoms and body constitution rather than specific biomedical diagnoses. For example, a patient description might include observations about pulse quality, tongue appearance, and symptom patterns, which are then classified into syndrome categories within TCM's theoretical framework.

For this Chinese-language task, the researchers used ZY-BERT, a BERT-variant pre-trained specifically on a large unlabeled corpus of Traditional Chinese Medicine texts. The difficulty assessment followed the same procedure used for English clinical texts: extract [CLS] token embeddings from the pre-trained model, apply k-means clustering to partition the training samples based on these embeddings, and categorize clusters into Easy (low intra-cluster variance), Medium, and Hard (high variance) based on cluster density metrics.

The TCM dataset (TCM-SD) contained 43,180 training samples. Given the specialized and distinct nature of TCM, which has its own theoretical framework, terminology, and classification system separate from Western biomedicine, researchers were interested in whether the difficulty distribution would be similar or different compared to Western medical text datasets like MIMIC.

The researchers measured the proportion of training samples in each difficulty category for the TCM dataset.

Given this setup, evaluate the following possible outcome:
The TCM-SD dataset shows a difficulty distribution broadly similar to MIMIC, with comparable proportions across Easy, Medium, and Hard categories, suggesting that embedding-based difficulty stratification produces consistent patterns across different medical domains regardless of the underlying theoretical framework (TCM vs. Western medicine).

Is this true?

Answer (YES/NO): NO